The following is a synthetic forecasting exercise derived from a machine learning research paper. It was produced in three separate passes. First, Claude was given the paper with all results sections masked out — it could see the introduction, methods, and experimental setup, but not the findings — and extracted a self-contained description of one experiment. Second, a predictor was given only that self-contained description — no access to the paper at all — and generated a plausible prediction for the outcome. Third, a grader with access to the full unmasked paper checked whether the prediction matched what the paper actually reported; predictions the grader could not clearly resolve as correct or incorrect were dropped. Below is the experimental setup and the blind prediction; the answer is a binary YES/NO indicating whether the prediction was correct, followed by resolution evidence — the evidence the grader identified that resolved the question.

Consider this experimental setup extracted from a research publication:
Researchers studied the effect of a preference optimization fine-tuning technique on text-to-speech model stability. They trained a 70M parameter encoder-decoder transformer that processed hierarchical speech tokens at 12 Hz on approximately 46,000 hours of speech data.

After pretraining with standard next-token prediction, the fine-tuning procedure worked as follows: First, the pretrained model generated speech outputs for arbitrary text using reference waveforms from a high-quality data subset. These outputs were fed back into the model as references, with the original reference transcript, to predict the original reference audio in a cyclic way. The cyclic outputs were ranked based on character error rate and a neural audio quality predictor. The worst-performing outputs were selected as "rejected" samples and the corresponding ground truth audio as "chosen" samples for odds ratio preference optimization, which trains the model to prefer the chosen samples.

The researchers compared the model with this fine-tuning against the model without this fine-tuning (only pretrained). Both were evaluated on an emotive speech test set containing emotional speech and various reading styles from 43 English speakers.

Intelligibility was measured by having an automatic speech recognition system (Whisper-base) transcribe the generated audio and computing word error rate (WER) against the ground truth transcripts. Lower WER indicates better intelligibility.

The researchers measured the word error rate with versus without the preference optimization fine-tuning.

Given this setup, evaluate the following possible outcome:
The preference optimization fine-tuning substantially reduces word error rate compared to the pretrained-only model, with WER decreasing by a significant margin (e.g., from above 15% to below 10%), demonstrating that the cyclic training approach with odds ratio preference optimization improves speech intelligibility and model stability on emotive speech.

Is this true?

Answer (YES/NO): YES